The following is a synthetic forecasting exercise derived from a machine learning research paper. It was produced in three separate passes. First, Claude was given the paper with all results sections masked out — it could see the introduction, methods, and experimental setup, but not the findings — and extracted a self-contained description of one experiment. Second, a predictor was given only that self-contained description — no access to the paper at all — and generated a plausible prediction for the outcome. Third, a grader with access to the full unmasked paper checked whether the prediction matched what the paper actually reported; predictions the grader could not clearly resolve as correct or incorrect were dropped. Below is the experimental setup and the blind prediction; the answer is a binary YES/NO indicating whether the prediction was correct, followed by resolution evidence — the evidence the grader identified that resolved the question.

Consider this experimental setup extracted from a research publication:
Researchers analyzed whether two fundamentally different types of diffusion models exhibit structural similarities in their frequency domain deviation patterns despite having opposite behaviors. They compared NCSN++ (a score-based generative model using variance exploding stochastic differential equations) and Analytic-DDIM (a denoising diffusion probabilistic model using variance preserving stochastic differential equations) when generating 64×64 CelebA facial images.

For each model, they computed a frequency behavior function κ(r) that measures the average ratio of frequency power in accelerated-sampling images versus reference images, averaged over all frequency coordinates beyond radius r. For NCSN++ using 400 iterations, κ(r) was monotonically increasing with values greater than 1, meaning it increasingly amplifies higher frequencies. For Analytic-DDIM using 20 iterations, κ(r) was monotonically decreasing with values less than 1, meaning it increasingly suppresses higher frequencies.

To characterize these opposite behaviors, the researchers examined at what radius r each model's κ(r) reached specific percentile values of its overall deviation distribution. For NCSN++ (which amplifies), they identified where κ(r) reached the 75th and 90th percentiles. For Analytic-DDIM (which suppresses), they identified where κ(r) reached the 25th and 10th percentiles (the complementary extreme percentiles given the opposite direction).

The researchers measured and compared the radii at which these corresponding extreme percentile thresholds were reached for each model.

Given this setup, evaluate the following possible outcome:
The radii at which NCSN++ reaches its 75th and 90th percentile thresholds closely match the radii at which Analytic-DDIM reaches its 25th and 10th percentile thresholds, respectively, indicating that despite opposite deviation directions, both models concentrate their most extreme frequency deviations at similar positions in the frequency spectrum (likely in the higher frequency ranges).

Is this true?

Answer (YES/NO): YES